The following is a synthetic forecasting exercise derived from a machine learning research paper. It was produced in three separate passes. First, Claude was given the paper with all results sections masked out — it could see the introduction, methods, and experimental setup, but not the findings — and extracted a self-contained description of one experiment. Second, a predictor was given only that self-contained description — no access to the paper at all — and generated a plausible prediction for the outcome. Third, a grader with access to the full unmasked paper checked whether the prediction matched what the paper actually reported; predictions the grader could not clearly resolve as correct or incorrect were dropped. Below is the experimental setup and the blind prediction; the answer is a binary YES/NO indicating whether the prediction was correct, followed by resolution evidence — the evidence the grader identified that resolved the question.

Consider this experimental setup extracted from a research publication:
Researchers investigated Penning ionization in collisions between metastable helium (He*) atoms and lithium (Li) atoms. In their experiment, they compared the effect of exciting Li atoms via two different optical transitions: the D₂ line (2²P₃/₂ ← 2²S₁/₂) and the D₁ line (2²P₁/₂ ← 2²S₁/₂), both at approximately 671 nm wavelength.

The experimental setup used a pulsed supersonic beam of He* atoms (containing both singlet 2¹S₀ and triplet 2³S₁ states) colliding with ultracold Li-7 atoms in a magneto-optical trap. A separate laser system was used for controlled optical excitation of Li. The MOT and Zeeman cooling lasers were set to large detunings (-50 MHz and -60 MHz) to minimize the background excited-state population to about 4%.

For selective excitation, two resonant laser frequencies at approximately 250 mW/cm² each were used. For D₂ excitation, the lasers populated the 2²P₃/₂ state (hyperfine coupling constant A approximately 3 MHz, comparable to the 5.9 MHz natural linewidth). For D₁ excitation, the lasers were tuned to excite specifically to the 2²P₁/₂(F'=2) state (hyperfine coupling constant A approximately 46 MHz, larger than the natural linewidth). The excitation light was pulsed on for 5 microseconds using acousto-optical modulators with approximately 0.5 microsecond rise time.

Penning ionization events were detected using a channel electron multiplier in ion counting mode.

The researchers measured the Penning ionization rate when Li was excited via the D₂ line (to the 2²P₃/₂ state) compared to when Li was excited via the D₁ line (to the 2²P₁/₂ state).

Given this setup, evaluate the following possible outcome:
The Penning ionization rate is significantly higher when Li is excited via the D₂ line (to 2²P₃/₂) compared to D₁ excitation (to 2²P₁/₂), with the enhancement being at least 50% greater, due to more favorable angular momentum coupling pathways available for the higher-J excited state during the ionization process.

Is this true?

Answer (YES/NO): YES